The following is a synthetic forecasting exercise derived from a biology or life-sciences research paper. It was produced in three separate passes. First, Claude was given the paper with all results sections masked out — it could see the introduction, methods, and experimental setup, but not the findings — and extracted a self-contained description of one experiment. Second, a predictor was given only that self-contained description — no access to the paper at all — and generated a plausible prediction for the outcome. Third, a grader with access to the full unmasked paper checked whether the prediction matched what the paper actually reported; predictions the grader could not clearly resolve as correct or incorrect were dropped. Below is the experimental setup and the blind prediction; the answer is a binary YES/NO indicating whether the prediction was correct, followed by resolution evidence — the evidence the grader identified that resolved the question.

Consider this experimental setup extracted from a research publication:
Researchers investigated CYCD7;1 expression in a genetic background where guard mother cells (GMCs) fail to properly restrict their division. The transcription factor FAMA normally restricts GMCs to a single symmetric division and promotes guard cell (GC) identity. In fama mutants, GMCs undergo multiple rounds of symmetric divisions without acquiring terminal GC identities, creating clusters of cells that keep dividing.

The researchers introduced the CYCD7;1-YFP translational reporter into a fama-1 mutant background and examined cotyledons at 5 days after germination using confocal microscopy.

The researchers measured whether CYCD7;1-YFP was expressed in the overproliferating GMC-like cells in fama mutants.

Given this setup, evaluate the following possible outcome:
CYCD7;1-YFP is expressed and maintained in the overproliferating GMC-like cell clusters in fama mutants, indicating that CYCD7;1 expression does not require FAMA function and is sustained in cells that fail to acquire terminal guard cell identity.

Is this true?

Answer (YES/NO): NO